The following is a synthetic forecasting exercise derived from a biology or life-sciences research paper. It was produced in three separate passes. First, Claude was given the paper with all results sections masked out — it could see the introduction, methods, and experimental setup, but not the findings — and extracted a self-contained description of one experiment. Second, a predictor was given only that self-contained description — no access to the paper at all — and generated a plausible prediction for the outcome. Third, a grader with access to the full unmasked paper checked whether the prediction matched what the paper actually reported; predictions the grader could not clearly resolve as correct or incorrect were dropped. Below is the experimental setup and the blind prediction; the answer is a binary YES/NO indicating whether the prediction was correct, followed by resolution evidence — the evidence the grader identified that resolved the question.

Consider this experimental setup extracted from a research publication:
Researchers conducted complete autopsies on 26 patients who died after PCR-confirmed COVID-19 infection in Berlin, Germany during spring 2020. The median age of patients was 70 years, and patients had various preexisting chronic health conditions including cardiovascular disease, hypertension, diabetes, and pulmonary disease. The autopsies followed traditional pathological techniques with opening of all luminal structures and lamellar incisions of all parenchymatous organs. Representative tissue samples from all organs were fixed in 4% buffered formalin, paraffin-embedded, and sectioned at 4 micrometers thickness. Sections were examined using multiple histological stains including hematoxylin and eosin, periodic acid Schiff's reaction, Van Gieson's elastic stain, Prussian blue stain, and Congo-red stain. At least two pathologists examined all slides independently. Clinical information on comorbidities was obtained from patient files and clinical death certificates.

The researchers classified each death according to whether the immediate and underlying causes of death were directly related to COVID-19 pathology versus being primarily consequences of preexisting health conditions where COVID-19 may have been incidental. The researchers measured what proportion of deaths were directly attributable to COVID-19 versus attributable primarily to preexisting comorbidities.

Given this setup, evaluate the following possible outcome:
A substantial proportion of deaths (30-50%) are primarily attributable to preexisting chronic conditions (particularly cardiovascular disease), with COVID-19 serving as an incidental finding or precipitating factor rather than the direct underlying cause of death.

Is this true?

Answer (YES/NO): NO